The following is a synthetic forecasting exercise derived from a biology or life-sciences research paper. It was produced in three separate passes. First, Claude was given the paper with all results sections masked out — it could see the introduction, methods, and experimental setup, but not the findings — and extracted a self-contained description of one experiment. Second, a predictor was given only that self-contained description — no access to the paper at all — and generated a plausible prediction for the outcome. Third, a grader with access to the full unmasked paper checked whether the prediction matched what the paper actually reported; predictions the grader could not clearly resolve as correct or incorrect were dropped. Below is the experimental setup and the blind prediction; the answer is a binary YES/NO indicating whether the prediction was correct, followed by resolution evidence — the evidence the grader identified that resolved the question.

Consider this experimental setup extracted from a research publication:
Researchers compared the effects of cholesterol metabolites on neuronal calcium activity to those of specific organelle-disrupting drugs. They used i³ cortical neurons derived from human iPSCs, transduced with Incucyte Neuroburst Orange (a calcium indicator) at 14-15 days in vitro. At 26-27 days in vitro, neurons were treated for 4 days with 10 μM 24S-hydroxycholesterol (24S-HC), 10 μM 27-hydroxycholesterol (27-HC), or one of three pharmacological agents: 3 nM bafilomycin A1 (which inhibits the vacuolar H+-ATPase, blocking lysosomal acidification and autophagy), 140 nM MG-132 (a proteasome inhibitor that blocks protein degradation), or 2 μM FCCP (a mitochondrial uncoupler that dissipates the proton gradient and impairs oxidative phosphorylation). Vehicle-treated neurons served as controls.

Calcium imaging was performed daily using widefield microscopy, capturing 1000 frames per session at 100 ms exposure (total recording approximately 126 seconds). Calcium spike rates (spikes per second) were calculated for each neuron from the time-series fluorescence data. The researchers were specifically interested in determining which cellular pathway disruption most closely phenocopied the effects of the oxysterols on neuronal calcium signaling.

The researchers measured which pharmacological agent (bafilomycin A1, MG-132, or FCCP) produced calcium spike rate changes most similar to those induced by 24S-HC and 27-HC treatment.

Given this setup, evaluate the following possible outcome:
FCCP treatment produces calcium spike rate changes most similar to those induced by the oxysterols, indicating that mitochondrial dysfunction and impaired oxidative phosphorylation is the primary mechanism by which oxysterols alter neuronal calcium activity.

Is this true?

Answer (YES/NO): NO